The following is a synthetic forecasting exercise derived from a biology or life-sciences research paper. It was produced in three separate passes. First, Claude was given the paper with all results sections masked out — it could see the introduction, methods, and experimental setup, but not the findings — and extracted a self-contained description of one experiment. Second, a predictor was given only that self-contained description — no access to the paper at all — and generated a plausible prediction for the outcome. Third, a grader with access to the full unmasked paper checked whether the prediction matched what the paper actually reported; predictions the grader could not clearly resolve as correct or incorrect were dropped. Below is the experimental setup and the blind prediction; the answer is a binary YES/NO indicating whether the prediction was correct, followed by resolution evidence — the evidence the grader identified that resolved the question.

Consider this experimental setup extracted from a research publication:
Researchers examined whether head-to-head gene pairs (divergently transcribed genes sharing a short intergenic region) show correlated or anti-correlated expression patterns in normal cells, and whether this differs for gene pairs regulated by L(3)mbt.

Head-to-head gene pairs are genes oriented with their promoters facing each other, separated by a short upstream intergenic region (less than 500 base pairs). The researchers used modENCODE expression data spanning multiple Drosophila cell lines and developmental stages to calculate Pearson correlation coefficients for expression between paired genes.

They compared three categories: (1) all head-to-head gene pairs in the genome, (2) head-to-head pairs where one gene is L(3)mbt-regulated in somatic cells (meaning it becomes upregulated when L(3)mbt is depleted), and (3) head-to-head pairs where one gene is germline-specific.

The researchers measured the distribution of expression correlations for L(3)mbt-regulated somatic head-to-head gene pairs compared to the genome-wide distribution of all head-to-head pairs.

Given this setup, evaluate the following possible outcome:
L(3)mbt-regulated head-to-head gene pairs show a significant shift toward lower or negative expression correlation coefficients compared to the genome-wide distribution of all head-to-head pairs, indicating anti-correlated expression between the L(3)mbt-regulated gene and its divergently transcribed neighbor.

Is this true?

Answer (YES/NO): NO